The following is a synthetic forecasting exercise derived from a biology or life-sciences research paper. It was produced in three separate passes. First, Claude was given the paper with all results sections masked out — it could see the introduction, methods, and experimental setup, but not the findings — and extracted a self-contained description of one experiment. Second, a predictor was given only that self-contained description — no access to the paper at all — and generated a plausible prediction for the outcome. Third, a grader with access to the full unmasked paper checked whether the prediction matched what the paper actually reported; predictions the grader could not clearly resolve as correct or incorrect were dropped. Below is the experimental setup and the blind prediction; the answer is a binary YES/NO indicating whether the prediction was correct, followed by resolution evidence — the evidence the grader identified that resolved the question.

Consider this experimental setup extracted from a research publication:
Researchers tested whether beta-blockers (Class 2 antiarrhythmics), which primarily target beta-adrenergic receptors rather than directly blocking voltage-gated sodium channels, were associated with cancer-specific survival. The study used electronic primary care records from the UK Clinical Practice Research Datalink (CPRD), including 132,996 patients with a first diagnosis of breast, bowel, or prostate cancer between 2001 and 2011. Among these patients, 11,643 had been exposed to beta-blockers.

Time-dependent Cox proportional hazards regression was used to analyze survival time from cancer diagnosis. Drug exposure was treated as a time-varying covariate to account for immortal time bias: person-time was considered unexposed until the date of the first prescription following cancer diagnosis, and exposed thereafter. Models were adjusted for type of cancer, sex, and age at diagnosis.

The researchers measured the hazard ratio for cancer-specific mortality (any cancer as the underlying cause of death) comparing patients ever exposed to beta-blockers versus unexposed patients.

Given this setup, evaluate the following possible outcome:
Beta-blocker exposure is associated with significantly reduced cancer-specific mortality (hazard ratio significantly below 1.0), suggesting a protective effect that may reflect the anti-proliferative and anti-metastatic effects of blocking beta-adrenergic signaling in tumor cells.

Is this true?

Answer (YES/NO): NO